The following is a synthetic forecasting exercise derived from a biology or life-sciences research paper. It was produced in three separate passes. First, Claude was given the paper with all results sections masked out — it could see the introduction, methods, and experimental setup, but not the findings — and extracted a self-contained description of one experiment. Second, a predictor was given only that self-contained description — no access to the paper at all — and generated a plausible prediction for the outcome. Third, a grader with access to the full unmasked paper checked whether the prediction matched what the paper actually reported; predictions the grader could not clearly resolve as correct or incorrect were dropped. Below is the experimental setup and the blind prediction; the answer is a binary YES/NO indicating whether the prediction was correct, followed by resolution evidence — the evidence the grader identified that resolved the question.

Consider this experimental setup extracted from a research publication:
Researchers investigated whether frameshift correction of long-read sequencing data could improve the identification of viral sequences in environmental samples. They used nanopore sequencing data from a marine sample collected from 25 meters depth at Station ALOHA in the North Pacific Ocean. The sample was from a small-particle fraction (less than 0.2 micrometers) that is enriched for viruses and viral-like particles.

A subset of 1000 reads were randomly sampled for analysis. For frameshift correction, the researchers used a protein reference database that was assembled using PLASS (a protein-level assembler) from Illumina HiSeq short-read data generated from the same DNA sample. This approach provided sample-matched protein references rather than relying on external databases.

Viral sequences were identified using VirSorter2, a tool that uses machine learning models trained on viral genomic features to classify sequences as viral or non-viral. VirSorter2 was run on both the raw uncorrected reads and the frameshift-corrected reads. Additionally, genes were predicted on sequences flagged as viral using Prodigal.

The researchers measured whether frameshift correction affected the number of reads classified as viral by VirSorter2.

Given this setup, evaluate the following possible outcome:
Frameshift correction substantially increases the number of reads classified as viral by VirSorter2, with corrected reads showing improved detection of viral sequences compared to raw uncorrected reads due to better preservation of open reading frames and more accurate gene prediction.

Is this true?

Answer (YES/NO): YES